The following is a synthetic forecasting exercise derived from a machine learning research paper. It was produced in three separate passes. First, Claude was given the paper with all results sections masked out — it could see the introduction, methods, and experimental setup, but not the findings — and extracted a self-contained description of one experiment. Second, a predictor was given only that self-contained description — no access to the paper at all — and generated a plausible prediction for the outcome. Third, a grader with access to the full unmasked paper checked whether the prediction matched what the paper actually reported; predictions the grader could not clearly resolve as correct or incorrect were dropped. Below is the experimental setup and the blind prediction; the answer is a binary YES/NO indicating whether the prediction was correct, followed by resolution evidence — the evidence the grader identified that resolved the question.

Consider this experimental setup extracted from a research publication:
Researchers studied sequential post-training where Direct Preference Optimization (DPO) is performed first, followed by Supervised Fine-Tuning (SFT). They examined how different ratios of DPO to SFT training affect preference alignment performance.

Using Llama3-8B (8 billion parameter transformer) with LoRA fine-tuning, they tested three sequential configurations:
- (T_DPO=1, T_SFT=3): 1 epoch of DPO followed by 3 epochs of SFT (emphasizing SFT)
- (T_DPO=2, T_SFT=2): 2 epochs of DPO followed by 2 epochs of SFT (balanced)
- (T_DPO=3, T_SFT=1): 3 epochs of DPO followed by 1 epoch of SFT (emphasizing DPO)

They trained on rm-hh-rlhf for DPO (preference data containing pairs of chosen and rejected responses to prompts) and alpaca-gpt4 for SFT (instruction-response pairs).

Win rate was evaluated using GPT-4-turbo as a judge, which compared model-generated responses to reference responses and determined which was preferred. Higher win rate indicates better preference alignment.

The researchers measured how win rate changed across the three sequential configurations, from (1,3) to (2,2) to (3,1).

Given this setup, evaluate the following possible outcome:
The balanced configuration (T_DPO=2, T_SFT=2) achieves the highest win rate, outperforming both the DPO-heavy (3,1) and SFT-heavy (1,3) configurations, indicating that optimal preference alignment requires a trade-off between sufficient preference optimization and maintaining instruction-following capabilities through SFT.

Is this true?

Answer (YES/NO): YES